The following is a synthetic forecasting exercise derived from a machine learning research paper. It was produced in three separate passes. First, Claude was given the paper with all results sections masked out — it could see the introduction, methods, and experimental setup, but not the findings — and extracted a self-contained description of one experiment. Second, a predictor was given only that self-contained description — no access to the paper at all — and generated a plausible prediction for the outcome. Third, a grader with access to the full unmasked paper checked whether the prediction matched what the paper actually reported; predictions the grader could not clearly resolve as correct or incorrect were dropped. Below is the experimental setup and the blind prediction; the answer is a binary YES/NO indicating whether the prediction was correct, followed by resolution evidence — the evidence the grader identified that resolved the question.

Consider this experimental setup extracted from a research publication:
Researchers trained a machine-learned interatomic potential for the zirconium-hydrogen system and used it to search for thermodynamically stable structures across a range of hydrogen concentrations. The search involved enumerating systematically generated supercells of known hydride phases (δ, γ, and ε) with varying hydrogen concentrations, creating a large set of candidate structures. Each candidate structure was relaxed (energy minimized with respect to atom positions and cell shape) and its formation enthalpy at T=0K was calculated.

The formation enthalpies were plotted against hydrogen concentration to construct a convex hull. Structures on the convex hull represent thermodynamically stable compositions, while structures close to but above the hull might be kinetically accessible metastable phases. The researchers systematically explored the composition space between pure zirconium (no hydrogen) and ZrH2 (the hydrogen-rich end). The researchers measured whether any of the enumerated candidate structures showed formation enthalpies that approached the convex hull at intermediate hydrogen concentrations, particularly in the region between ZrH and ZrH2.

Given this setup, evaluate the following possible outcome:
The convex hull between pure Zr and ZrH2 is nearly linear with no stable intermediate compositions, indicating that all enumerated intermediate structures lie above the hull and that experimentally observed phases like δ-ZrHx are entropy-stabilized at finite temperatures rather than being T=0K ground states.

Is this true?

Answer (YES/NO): YES